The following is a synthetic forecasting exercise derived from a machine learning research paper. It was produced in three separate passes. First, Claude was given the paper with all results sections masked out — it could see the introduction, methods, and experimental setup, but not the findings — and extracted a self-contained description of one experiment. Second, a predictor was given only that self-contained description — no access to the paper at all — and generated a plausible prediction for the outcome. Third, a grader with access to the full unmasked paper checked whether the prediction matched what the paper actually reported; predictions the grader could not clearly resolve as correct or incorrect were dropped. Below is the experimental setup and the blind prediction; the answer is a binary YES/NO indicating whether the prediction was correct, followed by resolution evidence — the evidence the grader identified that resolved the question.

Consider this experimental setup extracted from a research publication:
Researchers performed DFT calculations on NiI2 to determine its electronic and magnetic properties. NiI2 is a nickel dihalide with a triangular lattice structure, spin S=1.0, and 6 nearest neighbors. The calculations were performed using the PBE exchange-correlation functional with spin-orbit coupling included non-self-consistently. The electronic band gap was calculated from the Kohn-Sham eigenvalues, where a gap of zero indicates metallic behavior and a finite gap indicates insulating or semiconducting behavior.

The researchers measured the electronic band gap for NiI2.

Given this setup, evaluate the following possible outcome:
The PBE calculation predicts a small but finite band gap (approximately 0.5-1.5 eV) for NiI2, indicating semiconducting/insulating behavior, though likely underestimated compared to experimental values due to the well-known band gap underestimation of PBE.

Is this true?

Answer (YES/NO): NO